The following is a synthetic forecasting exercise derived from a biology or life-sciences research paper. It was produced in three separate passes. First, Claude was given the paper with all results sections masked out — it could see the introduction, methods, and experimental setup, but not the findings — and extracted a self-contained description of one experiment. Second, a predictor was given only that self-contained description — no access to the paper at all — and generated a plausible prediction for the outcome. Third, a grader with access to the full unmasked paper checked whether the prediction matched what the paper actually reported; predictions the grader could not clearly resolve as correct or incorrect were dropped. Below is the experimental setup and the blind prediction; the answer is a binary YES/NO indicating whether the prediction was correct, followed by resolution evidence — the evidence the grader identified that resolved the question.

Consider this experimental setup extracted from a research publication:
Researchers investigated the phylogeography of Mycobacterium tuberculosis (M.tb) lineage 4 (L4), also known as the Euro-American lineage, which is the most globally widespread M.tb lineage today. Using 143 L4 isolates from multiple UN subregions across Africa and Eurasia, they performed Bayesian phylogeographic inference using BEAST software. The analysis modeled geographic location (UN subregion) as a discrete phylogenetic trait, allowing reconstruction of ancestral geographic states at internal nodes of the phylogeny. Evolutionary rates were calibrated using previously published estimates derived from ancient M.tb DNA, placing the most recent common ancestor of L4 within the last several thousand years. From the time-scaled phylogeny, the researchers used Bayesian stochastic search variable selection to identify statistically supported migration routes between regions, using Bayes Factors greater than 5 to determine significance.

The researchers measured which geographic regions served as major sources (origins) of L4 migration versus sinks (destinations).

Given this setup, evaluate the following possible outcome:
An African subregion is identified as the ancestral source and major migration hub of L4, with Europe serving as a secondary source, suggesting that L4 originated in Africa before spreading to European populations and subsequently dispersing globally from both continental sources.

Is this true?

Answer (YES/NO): NO